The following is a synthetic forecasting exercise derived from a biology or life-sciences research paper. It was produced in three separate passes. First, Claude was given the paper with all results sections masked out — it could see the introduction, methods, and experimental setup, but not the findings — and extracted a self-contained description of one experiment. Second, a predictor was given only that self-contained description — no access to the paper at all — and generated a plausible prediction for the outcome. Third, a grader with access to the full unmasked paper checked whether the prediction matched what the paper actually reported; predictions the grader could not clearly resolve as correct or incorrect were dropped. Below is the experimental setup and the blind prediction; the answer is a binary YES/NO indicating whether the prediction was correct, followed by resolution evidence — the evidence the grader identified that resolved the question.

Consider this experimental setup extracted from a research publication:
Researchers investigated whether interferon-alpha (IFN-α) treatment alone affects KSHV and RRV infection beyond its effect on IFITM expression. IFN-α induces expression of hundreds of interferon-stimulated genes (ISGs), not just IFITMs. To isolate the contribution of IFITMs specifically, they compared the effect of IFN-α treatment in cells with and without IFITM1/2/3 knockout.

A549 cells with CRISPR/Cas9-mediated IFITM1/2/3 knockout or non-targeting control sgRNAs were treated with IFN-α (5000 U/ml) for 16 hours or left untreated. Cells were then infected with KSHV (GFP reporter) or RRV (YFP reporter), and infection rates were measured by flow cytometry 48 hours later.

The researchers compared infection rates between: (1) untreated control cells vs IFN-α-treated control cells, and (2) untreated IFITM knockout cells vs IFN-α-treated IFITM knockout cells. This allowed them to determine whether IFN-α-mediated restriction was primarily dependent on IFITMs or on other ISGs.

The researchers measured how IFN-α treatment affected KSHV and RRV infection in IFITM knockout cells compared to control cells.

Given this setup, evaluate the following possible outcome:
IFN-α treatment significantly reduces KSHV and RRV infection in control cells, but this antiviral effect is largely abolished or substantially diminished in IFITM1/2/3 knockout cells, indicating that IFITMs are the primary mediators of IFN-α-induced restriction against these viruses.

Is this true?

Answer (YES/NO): YES